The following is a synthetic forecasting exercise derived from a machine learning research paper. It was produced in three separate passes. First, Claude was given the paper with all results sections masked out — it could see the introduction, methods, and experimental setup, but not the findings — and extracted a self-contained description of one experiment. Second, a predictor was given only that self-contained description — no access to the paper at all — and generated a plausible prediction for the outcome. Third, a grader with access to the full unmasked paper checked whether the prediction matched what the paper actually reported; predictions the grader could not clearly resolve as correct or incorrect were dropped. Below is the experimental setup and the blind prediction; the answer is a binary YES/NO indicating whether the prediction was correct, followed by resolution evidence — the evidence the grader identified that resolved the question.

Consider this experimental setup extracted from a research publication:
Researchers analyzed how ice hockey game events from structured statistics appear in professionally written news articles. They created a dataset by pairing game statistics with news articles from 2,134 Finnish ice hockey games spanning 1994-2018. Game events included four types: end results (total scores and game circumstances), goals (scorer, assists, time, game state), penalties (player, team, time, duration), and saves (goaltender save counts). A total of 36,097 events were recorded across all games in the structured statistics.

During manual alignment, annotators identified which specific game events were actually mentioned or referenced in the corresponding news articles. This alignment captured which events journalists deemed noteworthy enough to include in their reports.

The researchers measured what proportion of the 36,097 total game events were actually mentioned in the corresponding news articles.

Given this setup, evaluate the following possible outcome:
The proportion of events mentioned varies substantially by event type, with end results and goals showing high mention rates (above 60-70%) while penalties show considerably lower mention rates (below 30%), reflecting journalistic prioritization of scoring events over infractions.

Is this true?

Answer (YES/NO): NO